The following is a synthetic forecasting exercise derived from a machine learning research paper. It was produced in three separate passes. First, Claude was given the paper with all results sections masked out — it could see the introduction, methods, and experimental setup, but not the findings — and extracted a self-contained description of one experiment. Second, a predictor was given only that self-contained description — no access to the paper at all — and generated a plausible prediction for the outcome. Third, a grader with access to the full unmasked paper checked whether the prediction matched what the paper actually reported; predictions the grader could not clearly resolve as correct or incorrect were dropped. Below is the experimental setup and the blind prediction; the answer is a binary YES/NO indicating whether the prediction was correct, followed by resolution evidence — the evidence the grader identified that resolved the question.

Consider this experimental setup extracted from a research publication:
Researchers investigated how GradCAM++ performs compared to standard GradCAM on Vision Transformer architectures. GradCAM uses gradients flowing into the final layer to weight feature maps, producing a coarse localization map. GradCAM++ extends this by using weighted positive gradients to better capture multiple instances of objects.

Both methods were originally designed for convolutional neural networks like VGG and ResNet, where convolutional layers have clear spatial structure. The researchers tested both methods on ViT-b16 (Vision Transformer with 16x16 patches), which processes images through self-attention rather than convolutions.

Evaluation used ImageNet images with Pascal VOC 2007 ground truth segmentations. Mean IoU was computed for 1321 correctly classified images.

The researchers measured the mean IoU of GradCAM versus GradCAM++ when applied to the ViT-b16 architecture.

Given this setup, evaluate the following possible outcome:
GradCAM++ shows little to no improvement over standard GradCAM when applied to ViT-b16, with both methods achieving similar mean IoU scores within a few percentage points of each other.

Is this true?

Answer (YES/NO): NO